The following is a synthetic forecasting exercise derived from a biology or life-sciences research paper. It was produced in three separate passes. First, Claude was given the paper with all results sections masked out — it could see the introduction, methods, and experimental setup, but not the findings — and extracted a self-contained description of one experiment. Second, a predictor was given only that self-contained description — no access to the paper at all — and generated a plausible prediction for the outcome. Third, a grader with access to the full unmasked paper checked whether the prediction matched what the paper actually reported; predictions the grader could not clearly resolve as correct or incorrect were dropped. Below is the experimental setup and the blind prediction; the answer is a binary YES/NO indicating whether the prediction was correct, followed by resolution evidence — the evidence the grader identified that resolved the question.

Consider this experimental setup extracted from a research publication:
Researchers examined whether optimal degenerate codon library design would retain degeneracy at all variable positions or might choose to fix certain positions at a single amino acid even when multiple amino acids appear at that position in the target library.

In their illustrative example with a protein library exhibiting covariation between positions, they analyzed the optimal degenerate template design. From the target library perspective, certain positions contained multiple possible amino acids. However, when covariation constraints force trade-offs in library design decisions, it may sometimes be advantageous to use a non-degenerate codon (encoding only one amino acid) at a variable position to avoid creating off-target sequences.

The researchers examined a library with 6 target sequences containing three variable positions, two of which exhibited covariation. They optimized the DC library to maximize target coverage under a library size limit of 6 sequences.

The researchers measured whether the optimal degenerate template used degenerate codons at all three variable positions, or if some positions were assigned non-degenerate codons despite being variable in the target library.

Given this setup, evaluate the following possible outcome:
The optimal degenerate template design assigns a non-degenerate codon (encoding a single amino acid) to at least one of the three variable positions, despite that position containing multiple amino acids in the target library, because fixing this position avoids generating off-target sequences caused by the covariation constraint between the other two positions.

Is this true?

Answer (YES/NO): YES